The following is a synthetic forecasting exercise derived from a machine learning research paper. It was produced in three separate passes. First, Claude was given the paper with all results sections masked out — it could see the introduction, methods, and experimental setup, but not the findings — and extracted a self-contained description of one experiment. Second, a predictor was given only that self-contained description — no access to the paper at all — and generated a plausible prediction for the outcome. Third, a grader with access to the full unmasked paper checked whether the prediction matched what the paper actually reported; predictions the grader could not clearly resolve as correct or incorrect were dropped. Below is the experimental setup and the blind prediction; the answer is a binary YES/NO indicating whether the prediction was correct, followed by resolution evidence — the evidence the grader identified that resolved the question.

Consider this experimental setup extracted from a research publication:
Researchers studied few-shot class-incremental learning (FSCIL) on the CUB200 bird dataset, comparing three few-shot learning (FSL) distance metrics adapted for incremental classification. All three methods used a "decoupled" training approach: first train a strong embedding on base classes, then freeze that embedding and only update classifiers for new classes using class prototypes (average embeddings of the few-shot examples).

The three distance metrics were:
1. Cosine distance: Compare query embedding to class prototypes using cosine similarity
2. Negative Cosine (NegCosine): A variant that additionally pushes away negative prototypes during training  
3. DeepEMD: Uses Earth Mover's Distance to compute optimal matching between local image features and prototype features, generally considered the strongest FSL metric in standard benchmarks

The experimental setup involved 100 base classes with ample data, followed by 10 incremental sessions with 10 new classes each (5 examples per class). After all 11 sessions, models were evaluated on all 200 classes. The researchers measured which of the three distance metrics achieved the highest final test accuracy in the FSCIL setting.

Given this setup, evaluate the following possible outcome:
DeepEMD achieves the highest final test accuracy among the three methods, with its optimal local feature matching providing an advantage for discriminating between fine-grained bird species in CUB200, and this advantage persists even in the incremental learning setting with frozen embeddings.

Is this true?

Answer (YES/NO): NO